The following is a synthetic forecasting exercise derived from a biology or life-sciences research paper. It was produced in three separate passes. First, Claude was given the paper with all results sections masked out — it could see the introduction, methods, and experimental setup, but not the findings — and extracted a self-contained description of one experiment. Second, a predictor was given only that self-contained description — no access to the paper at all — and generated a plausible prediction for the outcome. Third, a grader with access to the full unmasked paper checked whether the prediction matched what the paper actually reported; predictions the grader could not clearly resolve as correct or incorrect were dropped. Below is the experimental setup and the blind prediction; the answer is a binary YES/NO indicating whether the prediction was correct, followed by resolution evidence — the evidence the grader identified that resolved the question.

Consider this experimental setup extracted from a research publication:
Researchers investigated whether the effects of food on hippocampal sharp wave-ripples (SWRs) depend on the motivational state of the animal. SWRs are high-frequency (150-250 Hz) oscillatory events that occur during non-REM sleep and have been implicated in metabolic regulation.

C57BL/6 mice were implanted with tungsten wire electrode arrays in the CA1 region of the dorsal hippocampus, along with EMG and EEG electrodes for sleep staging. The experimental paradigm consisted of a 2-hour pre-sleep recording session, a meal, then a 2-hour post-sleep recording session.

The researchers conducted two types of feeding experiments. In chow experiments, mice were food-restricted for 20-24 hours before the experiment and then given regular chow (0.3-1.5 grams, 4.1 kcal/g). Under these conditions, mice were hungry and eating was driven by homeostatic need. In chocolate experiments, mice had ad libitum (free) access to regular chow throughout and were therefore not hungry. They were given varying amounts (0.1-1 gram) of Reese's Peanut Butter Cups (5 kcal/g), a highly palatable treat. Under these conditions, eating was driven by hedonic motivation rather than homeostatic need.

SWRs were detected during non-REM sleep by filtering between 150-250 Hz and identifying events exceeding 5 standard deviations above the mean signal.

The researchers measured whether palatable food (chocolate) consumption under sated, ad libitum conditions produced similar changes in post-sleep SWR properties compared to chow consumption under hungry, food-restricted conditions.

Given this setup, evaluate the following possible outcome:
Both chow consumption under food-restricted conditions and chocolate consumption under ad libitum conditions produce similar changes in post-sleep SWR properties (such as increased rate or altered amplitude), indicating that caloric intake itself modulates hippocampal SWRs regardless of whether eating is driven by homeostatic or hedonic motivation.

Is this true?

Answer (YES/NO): NO